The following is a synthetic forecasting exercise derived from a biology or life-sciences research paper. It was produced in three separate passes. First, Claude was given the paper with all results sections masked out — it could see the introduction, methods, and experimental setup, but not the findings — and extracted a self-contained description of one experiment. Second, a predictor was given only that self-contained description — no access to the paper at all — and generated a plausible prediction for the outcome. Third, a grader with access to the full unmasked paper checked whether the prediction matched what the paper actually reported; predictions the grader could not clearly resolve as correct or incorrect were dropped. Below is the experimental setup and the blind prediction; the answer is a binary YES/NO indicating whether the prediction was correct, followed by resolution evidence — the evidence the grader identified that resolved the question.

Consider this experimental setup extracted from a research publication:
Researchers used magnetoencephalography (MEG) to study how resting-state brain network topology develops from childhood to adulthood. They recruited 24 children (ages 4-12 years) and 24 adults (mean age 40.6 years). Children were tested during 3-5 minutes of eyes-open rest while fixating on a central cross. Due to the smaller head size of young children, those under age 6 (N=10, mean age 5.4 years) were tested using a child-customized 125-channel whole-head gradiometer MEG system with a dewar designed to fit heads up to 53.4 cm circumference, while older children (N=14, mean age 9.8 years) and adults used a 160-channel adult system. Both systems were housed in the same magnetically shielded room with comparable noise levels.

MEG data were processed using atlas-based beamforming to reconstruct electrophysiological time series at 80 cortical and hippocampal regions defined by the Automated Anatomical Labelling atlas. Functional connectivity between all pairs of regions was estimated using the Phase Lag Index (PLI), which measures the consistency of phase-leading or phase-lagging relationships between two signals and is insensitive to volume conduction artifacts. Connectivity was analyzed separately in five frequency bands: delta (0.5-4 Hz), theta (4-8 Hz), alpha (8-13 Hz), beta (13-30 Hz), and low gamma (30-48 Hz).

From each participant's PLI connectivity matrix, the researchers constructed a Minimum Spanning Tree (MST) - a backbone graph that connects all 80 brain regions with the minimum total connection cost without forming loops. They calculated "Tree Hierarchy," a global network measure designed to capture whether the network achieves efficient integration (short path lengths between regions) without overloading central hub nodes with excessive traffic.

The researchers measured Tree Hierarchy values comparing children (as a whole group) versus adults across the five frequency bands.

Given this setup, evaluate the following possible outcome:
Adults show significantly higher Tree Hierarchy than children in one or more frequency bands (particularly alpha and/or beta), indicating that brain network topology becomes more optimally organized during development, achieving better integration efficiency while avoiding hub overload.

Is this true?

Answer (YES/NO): NO